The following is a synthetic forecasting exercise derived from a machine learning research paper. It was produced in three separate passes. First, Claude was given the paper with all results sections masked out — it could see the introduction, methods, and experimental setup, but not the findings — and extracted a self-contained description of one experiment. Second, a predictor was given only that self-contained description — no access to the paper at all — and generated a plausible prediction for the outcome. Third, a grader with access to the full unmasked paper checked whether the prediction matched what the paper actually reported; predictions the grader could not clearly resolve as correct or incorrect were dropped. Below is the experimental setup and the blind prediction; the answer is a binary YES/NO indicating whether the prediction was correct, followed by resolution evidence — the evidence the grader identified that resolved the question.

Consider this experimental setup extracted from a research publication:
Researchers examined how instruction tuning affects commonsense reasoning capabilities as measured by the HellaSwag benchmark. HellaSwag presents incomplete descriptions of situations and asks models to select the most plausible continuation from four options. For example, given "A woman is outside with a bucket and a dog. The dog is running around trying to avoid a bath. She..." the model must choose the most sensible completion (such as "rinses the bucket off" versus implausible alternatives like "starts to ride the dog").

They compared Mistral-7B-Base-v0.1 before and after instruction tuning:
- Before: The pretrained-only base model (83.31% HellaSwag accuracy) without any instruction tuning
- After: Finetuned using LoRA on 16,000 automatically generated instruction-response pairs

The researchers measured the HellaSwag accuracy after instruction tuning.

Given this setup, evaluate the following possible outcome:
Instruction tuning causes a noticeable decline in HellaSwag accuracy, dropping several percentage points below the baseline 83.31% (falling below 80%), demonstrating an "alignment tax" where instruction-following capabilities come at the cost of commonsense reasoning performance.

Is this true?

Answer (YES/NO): NO